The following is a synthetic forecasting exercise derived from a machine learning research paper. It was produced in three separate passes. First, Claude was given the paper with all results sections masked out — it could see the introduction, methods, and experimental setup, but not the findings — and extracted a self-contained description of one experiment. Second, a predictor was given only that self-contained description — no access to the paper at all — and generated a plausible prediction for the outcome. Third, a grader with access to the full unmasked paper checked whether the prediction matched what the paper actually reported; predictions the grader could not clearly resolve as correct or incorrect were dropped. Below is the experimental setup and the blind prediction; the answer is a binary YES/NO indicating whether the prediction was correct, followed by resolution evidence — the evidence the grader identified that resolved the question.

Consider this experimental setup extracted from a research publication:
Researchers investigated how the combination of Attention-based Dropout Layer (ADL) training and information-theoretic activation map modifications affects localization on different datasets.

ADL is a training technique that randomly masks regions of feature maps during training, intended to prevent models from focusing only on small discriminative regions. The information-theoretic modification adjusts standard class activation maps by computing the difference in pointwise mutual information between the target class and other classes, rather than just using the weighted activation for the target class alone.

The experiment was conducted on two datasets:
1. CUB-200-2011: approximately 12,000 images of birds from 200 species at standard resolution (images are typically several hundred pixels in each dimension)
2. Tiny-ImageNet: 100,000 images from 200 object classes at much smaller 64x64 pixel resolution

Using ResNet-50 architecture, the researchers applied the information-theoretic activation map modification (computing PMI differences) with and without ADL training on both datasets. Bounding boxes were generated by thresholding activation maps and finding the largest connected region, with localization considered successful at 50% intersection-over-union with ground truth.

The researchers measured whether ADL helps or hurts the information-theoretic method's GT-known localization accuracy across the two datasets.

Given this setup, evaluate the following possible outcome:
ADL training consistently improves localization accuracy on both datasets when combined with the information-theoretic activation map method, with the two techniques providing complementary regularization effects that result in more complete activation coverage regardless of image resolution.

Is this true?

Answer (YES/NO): NO